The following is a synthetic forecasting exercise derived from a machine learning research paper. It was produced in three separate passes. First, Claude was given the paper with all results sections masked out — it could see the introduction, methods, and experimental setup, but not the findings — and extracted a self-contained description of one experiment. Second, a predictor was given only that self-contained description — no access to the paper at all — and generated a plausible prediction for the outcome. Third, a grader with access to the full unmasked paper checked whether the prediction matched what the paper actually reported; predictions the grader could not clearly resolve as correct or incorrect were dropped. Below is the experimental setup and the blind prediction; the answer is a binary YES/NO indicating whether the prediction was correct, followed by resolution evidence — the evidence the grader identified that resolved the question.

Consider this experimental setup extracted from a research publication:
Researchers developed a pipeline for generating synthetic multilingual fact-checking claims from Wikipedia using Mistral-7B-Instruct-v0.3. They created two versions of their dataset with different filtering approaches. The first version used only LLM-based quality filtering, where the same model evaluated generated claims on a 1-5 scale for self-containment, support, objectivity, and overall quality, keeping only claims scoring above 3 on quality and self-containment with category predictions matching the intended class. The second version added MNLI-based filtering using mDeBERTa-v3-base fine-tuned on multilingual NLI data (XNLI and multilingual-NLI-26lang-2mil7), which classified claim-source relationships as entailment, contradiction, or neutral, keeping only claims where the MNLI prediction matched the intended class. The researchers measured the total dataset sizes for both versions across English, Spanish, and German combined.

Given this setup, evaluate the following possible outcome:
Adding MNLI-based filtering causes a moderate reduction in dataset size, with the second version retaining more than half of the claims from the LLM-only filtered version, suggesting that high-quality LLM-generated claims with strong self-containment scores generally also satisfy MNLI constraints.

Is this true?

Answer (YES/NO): YES